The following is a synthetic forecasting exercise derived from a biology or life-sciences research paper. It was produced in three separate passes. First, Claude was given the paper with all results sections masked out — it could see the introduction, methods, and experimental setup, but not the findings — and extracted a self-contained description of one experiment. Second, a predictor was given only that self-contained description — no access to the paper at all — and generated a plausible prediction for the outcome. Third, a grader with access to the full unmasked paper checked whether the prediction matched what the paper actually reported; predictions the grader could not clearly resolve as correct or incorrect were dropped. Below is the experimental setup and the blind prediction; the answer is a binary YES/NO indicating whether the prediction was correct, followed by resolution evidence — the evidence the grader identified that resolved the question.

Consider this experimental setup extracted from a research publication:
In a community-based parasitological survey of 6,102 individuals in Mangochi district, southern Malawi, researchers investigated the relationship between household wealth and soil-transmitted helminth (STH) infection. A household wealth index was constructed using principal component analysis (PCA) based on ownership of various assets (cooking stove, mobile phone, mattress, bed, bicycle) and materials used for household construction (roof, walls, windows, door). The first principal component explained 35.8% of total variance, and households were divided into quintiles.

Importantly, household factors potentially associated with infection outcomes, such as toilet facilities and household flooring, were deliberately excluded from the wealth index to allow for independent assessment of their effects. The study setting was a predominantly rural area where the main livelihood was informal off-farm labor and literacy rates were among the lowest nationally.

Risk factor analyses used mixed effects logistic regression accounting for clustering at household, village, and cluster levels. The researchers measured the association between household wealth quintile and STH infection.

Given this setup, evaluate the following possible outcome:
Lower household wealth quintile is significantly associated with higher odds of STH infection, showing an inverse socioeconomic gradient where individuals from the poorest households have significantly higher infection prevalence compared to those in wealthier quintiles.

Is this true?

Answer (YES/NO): YES